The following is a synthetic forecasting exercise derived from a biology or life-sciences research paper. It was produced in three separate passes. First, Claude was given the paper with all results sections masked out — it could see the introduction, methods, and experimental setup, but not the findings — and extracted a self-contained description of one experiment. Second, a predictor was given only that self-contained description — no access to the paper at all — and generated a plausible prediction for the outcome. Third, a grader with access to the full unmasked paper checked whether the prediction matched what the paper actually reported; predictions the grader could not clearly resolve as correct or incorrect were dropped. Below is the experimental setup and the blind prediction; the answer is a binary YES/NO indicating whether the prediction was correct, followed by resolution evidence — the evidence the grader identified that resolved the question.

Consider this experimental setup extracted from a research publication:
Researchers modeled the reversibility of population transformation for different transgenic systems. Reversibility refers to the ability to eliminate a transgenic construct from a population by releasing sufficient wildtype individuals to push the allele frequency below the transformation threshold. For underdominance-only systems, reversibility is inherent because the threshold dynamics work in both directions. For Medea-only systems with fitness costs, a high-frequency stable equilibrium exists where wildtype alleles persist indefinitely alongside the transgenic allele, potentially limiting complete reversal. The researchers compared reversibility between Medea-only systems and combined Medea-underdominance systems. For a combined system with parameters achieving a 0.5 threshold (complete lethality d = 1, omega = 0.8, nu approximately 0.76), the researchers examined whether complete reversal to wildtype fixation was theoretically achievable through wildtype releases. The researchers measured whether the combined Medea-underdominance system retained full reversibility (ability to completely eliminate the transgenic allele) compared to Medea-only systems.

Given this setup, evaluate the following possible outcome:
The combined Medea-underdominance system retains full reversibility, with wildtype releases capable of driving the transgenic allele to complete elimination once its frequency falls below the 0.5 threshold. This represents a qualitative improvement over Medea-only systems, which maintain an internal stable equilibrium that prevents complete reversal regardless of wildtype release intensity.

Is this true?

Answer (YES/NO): NO